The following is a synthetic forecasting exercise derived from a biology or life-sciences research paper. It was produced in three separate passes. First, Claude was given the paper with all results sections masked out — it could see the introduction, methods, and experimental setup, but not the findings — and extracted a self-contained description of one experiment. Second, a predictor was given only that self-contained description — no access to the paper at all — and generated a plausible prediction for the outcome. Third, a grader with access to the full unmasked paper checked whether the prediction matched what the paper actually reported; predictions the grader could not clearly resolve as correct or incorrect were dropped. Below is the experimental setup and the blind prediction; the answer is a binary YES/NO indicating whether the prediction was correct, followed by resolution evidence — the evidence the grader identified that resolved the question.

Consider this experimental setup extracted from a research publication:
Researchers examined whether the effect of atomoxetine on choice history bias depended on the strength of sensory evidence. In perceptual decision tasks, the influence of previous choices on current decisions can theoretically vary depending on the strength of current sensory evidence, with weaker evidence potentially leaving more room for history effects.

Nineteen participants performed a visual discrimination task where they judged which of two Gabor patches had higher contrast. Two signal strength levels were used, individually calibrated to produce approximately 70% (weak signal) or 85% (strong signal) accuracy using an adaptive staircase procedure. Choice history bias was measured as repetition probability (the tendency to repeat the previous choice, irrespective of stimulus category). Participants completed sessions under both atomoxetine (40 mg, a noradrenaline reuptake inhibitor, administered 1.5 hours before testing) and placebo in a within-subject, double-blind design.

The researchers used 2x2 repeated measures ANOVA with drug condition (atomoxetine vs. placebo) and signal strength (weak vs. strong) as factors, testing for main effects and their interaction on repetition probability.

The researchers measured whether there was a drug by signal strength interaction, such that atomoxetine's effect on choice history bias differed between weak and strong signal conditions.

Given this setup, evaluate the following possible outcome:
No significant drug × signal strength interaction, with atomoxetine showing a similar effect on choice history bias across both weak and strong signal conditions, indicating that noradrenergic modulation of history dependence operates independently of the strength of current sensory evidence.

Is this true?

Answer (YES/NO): YES